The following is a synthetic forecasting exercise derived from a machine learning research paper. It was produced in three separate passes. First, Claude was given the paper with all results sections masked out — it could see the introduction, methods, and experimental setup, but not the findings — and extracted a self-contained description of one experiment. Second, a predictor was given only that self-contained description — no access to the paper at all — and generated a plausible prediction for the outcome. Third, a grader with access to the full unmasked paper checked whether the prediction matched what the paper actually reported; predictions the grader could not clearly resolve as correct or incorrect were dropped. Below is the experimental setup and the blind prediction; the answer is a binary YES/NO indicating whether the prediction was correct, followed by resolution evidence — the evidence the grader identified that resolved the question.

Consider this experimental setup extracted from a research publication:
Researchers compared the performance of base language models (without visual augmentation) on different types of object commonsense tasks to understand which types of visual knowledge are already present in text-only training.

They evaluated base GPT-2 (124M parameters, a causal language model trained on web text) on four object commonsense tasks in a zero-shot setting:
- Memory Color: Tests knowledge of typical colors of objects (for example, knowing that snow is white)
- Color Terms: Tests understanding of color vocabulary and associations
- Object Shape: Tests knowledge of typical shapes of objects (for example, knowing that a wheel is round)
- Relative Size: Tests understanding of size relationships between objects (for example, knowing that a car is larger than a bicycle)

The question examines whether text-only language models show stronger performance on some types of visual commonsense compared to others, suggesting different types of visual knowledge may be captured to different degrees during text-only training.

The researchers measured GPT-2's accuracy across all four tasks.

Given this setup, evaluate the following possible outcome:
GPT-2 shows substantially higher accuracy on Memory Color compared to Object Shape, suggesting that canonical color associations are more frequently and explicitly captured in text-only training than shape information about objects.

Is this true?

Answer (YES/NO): NO